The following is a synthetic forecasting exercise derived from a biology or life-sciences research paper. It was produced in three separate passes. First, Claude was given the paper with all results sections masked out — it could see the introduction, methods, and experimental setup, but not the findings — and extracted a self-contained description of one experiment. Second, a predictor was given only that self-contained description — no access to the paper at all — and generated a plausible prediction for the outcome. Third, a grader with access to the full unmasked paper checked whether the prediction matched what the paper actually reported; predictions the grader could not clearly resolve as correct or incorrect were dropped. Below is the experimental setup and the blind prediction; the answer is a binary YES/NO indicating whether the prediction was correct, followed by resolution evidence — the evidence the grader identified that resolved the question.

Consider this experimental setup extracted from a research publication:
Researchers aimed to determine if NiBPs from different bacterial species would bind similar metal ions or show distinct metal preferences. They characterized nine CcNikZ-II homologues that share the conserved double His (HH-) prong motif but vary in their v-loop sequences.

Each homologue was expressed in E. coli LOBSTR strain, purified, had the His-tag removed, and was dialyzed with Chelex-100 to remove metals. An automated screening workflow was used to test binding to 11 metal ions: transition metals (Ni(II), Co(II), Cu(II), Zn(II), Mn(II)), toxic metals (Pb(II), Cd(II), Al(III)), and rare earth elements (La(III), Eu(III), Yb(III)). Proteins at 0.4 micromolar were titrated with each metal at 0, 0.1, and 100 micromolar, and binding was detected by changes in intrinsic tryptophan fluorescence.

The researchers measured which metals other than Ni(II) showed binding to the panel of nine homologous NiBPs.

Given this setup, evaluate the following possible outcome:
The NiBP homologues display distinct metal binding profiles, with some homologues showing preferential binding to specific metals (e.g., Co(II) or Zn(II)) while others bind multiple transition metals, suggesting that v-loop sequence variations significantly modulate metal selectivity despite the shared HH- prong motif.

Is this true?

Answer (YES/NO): NO